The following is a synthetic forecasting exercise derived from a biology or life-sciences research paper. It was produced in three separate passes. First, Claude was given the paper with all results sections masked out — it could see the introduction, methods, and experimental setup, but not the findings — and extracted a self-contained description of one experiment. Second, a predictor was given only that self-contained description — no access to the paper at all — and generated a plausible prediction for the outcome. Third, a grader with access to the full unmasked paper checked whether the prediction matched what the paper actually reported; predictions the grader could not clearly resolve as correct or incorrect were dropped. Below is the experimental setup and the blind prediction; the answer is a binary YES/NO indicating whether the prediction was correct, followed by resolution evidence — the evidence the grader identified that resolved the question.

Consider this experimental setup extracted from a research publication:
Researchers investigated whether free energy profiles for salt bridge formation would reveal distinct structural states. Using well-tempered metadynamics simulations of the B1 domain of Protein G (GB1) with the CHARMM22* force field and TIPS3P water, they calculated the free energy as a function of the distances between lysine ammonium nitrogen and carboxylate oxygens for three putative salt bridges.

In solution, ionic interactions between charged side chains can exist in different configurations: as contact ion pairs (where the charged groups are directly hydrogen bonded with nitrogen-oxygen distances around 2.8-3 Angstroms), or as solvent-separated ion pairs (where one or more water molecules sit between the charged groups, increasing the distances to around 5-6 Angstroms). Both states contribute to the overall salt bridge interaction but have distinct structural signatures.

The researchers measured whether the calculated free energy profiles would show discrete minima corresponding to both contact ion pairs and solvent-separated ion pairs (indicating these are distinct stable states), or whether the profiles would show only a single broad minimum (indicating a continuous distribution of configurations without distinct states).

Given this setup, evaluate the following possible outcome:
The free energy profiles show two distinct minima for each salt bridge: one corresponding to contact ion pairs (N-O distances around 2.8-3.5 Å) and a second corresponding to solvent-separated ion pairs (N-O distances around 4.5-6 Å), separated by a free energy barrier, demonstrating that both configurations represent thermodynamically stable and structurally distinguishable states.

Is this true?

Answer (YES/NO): NO